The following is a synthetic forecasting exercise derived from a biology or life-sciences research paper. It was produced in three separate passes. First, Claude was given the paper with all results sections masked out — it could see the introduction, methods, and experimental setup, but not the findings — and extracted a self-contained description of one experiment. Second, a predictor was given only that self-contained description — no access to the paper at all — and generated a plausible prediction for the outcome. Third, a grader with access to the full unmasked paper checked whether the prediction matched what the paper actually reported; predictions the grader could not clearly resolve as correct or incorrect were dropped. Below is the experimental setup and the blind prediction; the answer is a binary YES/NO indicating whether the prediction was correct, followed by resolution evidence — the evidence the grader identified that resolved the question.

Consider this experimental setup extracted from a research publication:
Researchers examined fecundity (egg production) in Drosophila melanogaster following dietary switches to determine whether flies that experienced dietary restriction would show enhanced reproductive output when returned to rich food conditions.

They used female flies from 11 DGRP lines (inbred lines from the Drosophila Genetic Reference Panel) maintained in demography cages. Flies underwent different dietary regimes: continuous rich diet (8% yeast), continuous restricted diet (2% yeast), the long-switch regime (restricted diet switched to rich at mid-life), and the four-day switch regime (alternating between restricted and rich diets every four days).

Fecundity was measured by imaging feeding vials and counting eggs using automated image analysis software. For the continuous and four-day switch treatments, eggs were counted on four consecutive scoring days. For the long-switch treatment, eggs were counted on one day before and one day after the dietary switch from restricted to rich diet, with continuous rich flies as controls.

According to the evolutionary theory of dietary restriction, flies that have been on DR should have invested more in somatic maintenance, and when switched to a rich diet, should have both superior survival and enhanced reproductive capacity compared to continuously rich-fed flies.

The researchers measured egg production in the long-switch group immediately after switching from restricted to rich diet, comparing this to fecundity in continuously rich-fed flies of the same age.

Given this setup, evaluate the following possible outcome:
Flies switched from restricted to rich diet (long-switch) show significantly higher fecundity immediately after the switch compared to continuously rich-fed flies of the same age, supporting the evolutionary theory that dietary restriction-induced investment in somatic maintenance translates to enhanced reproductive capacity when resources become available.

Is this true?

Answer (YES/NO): NO